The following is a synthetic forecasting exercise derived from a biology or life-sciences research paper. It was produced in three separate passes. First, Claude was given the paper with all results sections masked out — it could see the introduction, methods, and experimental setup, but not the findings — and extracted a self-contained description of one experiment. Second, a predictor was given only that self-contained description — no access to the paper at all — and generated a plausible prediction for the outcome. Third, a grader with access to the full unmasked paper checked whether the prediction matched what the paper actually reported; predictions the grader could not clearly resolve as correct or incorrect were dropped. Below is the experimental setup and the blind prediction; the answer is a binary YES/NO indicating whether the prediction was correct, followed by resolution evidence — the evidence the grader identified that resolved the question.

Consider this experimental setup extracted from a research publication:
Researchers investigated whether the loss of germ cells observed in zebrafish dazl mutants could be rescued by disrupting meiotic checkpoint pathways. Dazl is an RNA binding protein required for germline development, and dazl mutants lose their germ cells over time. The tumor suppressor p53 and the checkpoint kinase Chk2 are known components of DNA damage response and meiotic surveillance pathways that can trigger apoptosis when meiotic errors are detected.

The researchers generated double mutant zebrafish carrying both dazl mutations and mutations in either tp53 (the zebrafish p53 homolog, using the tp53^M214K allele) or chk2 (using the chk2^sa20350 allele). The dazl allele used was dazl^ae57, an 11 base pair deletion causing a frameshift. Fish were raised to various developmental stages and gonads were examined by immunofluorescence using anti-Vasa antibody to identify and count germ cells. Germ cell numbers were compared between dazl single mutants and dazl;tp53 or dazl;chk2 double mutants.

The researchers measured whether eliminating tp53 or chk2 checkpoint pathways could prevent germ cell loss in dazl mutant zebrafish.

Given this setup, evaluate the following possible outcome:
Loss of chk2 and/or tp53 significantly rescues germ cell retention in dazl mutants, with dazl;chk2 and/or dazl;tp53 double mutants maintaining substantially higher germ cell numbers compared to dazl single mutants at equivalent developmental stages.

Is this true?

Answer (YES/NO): NO